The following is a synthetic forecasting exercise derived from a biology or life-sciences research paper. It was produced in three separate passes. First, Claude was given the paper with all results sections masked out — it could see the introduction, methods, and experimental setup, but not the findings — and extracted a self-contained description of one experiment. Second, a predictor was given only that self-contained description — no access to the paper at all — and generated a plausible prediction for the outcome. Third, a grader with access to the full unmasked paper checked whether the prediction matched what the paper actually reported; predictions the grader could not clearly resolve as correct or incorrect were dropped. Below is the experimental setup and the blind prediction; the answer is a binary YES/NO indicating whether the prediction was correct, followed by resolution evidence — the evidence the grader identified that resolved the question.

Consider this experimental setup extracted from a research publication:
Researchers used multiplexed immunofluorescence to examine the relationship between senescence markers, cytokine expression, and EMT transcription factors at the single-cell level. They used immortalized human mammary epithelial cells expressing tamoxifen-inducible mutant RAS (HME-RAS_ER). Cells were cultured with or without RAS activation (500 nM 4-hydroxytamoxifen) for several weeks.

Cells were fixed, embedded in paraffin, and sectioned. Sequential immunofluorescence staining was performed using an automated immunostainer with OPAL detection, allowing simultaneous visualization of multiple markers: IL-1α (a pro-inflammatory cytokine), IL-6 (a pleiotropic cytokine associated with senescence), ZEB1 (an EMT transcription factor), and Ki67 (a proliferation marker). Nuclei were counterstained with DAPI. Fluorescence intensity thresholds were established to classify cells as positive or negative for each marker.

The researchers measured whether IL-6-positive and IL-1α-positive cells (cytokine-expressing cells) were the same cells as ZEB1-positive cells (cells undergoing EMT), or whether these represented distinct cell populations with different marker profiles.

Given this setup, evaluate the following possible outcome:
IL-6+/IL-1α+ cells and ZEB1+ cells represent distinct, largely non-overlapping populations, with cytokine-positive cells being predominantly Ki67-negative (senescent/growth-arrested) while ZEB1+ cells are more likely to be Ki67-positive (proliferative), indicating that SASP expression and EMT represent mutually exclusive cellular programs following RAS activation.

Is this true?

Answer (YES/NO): YES